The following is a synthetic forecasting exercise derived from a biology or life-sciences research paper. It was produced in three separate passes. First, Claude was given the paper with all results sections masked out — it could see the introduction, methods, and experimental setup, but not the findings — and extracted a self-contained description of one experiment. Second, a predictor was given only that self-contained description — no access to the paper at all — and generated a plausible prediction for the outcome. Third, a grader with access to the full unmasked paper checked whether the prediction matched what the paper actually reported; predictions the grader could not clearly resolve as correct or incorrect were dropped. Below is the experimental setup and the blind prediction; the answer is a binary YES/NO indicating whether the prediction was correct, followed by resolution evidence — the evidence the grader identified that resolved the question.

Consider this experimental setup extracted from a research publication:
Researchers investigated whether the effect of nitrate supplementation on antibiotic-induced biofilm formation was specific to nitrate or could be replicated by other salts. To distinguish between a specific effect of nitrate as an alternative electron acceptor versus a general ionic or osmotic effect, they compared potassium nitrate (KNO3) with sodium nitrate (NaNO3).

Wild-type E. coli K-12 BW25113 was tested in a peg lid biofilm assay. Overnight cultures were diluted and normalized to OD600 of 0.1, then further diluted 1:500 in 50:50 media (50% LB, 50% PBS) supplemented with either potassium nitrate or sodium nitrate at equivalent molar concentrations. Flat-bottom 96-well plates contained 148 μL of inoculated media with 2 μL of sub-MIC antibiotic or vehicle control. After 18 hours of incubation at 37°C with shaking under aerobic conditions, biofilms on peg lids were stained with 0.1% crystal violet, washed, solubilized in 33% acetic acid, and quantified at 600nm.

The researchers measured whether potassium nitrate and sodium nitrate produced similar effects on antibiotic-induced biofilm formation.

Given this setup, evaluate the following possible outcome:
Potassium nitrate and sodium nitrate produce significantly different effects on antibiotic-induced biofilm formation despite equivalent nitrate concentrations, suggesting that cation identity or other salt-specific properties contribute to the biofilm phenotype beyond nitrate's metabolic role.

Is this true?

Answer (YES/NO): NO